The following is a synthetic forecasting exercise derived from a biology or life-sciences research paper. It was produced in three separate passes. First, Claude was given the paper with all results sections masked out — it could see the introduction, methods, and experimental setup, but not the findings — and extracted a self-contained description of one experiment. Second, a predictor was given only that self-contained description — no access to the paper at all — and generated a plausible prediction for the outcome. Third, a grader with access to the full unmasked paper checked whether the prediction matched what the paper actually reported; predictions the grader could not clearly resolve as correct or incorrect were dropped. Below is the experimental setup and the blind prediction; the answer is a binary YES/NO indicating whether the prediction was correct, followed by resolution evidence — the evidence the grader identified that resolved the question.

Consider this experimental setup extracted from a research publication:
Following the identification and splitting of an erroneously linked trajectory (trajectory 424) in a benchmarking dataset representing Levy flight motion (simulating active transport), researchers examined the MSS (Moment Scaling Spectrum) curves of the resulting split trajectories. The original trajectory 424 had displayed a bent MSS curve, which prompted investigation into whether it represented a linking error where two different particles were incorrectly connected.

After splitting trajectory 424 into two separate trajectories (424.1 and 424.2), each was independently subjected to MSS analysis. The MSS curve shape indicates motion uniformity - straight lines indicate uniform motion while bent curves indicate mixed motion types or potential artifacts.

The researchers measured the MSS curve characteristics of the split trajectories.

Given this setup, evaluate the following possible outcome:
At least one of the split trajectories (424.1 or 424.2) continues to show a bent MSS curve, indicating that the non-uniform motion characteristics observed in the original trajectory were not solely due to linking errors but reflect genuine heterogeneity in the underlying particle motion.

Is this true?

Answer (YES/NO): YES